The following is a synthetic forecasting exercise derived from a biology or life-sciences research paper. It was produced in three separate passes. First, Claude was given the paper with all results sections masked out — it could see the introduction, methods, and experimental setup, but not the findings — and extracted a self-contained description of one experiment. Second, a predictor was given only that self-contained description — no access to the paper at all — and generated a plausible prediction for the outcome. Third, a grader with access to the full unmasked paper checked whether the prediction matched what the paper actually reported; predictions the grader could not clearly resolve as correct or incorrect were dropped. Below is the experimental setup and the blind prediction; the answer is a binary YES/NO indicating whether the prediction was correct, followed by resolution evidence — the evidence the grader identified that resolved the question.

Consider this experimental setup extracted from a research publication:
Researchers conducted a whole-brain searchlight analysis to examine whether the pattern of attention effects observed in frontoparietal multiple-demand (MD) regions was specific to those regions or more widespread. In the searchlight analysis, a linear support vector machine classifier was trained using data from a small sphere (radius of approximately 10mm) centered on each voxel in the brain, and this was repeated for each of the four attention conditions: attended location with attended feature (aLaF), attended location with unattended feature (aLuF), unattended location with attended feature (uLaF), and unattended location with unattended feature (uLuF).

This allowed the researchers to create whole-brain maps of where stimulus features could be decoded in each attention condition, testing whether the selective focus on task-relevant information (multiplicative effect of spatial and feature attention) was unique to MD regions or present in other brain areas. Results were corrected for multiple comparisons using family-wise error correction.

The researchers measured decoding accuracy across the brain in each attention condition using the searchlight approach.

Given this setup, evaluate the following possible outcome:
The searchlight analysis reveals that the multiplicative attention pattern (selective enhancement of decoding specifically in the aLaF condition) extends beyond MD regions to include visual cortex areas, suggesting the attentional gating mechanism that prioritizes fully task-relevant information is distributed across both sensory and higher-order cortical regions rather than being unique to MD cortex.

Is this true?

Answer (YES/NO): YES